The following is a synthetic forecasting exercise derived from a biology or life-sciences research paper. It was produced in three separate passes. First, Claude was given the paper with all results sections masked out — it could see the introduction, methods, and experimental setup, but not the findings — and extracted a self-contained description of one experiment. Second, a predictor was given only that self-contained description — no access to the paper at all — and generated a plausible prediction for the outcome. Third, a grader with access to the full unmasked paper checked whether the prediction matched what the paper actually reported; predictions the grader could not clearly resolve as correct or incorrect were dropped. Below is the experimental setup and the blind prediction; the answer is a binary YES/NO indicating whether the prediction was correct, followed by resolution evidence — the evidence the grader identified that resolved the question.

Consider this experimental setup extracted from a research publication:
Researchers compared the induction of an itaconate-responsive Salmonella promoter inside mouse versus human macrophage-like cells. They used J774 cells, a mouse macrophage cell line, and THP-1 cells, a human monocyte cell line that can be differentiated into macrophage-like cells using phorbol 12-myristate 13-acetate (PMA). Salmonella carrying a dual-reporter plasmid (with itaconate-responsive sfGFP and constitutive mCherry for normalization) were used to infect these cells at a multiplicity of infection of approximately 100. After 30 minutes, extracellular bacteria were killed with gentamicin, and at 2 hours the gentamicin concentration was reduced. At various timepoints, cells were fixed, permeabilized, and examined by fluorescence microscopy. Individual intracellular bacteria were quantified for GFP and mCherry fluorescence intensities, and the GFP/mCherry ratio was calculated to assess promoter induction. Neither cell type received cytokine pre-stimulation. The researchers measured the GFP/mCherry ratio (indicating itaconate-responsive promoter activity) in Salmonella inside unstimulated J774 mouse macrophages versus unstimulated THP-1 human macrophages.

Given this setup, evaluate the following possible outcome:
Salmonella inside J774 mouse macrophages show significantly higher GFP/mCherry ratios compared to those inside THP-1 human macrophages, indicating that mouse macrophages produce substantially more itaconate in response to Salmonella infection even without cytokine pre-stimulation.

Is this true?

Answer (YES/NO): YES